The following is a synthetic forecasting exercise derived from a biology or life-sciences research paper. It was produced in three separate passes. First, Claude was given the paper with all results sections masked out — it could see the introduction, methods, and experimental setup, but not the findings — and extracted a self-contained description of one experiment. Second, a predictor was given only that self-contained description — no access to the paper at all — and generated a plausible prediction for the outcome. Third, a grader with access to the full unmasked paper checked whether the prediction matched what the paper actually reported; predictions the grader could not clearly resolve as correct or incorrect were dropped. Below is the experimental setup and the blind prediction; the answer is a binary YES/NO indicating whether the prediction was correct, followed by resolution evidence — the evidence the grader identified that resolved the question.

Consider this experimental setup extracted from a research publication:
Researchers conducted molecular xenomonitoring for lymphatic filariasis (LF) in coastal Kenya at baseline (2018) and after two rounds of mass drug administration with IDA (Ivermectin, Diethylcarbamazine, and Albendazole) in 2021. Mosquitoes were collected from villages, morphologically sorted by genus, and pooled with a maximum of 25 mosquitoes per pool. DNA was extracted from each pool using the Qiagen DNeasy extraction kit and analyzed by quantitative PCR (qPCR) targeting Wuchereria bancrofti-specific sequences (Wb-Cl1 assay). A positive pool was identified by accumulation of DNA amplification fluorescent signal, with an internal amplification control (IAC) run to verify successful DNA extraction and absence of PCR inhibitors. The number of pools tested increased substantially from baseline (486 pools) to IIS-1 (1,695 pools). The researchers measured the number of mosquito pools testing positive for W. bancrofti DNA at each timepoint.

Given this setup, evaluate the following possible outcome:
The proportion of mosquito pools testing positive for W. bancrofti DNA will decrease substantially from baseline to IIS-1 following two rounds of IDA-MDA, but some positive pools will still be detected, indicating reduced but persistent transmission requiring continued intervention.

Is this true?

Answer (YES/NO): NO